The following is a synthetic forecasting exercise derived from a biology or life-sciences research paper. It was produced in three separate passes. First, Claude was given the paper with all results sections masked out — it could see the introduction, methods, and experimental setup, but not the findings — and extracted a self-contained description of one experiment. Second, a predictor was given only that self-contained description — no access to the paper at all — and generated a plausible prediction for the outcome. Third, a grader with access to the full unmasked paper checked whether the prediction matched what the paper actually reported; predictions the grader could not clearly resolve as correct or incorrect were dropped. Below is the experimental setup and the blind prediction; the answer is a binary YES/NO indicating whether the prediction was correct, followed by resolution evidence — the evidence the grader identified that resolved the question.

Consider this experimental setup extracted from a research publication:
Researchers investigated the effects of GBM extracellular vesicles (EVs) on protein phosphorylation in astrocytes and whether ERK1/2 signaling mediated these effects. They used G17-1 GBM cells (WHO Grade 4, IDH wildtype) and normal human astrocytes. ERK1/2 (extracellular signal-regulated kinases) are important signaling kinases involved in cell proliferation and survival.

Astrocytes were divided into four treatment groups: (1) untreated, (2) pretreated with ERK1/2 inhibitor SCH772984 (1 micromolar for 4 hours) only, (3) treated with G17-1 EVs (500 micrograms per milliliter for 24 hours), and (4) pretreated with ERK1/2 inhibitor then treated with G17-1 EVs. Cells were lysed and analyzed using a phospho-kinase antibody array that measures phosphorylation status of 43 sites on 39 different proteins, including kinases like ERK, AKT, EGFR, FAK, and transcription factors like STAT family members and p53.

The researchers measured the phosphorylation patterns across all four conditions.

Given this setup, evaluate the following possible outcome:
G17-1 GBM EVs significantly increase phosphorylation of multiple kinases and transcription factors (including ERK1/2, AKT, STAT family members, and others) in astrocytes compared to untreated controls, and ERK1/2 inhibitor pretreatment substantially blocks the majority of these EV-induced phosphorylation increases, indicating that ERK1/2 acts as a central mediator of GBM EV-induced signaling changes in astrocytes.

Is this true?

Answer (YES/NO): NO